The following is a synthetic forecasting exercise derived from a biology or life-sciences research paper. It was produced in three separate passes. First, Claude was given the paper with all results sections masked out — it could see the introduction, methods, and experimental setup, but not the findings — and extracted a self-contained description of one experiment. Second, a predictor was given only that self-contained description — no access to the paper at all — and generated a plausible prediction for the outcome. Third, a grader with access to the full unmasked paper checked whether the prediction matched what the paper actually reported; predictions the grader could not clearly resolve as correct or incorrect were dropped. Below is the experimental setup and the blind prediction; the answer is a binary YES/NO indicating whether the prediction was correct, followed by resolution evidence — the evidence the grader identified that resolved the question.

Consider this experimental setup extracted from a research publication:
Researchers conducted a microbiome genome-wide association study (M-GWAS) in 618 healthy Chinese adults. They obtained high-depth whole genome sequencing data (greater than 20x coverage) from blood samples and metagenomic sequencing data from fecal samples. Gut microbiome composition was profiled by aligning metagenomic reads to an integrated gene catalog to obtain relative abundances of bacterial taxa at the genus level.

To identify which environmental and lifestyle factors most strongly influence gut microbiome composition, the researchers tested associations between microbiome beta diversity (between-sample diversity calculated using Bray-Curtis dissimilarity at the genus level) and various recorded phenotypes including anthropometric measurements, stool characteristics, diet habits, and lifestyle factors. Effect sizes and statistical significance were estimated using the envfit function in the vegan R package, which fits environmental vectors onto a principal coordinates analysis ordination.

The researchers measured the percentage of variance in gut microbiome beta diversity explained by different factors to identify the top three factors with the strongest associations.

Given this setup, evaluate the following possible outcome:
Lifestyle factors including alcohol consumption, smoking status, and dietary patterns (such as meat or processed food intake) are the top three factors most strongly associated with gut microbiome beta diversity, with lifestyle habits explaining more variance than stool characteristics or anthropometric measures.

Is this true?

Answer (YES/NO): NO